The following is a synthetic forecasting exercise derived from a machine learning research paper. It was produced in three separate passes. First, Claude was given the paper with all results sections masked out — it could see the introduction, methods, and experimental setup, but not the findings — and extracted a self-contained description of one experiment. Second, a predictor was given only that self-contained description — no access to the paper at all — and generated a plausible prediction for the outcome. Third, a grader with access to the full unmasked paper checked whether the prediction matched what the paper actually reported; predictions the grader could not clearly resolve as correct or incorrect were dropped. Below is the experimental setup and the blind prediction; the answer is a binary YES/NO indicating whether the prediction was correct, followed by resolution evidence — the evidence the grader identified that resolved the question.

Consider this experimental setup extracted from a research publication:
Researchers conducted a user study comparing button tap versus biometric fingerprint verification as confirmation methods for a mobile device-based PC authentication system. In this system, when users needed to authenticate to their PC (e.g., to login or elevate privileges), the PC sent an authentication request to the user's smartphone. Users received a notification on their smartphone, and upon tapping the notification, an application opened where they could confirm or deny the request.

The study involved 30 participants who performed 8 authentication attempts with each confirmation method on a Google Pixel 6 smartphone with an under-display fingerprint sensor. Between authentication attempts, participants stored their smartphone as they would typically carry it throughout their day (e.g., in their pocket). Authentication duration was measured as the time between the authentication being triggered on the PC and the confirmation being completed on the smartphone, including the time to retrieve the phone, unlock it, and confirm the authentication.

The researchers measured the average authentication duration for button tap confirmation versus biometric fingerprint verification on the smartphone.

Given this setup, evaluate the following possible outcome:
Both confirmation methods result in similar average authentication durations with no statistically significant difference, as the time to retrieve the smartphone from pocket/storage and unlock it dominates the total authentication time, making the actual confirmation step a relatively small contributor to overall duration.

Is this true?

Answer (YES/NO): NO